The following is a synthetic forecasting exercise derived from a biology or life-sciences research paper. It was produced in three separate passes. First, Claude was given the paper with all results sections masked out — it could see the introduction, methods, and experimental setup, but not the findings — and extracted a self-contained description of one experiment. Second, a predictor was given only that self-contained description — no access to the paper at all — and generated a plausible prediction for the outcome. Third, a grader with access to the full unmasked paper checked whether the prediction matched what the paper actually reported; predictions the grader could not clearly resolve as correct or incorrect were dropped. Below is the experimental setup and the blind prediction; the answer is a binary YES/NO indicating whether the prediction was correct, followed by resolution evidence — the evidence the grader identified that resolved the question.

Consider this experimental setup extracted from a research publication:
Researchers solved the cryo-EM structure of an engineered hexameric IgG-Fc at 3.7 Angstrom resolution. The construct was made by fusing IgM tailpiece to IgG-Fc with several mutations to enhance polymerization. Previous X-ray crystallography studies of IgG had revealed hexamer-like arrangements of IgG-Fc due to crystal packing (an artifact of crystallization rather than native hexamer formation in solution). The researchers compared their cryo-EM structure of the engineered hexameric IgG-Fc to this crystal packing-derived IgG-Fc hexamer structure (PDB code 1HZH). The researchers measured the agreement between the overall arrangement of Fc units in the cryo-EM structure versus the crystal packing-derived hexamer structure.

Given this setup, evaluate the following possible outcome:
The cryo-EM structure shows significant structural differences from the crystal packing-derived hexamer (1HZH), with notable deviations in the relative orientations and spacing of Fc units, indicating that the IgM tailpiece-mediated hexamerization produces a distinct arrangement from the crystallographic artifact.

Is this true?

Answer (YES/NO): NO